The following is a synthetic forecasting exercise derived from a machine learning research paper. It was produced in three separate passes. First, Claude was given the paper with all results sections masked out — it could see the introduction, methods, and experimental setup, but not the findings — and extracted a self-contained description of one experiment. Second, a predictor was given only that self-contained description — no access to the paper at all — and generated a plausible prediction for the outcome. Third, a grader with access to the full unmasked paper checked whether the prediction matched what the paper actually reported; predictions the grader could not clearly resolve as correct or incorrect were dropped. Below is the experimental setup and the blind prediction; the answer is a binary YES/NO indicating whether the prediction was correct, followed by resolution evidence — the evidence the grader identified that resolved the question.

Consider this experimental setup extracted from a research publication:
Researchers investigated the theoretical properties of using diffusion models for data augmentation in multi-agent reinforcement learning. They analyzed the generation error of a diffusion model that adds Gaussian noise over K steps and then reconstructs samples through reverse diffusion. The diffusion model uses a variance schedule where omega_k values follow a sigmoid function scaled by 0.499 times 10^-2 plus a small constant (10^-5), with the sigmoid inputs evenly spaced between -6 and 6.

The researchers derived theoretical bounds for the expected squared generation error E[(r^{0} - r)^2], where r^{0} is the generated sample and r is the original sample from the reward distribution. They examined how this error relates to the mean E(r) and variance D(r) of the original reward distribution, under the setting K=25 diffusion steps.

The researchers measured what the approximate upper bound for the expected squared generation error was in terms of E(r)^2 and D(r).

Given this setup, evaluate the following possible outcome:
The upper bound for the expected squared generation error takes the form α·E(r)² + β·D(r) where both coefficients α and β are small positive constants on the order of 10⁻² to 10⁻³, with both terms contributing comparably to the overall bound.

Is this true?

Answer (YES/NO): NO